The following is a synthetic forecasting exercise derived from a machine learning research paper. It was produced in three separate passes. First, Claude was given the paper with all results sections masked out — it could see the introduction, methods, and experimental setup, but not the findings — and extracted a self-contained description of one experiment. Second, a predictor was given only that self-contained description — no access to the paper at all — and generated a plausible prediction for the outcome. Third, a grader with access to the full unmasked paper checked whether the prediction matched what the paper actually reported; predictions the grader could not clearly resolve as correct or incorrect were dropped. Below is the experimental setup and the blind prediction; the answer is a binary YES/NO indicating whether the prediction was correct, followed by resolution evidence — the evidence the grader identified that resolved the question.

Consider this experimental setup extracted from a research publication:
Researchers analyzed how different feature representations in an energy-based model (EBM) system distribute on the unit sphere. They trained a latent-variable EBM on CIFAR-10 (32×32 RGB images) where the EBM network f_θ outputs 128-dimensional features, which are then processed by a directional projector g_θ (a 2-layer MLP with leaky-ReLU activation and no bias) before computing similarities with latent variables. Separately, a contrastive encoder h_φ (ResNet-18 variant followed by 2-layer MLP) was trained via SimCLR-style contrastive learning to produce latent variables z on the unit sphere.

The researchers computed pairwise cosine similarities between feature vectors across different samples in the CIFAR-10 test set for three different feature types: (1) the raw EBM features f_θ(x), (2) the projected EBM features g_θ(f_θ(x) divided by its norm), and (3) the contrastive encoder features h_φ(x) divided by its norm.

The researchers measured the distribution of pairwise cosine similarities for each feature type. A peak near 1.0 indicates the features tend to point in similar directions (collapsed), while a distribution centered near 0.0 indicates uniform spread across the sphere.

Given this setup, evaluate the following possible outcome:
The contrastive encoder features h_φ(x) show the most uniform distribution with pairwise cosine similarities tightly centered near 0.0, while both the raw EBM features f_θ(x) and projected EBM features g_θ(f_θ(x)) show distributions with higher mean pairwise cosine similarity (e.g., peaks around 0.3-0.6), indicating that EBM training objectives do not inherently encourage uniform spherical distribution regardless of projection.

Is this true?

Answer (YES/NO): NO